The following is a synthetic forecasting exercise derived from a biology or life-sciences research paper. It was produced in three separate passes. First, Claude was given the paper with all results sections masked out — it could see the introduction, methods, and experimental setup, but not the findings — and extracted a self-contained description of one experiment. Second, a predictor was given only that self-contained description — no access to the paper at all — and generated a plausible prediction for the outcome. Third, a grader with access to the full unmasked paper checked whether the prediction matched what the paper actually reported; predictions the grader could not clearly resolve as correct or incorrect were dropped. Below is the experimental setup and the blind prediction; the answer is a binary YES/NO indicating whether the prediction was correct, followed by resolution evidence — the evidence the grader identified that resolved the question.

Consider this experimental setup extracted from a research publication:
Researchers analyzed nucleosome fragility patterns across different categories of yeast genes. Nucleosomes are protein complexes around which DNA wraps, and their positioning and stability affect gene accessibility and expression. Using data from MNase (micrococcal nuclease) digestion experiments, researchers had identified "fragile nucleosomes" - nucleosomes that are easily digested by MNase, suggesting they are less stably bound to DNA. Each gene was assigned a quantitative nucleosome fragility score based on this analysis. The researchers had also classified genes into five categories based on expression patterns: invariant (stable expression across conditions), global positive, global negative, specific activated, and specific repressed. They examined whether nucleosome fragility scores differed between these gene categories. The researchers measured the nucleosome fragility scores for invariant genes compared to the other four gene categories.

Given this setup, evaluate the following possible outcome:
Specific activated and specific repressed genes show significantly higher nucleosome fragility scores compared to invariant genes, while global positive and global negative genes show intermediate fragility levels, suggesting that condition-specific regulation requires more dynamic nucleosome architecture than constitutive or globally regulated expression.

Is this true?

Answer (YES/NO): NO